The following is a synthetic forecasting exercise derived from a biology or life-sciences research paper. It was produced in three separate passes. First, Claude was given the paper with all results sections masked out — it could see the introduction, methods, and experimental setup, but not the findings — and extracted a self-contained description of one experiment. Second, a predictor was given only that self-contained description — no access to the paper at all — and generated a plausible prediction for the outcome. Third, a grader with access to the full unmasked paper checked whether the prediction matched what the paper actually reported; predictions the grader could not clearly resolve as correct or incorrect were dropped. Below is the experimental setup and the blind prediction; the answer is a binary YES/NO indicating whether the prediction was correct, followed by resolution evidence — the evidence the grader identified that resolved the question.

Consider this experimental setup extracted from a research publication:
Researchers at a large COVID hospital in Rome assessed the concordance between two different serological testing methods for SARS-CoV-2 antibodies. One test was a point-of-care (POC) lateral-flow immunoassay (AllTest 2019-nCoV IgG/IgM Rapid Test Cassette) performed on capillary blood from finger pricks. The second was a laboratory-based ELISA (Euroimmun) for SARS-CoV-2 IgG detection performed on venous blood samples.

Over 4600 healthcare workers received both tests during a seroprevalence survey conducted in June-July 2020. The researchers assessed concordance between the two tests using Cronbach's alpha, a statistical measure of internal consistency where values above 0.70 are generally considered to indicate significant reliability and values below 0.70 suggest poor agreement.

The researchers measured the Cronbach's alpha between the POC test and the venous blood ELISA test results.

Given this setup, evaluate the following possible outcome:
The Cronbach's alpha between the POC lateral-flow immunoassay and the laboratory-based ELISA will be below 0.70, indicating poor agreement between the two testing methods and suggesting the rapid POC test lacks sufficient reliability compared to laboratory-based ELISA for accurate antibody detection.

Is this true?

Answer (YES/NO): YES